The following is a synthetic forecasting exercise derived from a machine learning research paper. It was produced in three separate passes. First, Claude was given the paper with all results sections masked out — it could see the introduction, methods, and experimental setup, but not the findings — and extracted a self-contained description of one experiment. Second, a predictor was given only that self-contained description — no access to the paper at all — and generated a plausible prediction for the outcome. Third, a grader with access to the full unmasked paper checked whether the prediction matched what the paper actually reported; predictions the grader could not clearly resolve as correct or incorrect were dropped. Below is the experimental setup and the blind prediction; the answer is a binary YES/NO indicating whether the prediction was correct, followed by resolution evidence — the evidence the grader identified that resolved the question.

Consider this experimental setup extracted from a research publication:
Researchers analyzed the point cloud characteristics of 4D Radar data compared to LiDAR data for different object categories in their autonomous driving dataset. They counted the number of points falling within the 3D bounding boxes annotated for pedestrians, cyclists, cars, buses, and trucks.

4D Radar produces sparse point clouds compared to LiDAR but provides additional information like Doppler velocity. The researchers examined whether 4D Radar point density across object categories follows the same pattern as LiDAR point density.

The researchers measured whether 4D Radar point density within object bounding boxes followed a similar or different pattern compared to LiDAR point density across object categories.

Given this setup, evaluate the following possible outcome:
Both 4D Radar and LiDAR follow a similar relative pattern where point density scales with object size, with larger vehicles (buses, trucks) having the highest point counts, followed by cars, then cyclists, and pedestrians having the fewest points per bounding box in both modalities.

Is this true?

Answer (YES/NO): YES